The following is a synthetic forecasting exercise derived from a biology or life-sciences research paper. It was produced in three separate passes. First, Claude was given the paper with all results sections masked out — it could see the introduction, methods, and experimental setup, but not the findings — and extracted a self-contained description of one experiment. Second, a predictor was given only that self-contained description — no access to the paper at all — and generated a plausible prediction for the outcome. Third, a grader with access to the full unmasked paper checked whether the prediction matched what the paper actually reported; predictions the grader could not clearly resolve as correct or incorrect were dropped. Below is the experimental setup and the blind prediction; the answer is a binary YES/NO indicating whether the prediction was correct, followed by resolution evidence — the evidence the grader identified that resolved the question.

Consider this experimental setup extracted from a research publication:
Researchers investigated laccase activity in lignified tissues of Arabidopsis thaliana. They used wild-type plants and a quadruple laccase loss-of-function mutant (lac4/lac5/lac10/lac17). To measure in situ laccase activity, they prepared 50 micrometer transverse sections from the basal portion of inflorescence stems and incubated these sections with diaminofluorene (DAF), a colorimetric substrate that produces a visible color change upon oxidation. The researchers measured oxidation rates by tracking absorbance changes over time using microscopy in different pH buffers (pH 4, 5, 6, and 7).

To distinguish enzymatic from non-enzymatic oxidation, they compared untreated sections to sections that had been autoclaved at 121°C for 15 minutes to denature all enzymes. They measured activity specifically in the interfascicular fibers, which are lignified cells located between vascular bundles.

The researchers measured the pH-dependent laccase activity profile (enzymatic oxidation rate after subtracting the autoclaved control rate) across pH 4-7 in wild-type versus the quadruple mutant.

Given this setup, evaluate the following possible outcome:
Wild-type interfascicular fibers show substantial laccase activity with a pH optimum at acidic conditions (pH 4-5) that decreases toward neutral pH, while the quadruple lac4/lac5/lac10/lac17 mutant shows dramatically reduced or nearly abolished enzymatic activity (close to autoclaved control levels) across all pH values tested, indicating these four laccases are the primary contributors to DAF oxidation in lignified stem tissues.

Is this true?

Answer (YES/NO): YES